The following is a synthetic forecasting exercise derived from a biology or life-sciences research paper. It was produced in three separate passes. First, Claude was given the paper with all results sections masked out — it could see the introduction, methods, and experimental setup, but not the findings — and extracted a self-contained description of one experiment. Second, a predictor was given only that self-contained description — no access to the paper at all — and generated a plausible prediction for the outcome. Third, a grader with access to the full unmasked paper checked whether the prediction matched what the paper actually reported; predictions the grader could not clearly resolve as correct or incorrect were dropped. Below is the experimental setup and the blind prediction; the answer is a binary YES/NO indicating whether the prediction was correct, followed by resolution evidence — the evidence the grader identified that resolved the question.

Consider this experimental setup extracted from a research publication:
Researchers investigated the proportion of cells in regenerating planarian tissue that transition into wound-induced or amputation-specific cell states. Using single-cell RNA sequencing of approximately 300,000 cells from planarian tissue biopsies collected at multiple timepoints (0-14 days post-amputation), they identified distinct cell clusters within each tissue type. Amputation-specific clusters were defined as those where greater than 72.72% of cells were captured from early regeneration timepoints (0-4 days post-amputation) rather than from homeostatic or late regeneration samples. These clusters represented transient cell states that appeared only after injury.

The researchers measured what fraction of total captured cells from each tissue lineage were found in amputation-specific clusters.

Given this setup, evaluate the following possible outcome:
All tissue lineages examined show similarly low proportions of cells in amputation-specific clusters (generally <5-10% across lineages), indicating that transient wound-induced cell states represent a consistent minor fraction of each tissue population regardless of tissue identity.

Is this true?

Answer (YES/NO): NO